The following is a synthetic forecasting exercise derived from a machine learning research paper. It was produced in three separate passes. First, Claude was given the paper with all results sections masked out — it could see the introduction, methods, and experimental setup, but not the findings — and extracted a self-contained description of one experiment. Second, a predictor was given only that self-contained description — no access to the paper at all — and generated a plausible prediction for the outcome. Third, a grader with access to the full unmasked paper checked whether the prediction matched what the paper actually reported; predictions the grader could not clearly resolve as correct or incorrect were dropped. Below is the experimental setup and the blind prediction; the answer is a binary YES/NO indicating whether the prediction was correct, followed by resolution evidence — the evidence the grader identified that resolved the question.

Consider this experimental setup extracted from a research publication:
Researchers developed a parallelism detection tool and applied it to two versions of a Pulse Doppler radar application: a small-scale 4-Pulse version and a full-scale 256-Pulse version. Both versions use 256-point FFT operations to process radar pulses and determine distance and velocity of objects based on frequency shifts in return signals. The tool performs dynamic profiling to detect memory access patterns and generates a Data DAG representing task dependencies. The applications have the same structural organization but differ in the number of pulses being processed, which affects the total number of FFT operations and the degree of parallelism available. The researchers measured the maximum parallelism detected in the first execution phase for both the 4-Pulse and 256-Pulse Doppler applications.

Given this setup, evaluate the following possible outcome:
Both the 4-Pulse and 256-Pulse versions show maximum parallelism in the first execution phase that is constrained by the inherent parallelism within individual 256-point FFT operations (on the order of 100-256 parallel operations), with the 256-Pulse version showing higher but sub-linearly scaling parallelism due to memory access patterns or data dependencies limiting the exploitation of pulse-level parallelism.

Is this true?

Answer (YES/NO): NO